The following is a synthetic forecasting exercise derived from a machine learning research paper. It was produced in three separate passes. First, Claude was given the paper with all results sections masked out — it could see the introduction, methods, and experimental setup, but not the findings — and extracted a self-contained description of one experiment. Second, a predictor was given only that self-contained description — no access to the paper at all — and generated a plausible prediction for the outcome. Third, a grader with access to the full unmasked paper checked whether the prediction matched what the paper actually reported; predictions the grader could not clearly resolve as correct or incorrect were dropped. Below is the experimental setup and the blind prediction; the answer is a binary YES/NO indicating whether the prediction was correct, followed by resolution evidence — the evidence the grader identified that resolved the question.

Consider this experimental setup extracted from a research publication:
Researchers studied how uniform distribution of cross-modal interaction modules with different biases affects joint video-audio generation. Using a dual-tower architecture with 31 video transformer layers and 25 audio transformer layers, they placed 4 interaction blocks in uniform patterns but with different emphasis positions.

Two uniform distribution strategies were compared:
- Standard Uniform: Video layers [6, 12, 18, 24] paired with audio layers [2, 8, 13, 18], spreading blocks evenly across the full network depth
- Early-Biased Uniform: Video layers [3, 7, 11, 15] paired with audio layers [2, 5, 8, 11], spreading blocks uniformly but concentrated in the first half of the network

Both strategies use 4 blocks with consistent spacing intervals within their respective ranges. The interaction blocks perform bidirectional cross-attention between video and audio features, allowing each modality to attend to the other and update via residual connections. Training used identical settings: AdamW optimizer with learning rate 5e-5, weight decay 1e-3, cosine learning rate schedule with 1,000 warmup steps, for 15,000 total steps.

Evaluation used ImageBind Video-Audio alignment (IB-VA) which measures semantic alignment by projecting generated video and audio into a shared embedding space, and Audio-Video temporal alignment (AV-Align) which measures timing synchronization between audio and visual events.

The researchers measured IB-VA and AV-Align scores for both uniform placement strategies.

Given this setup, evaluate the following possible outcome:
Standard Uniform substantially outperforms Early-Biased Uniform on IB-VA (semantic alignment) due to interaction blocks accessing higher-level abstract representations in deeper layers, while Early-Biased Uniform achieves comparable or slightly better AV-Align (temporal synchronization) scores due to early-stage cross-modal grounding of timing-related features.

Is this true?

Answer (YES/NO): NO